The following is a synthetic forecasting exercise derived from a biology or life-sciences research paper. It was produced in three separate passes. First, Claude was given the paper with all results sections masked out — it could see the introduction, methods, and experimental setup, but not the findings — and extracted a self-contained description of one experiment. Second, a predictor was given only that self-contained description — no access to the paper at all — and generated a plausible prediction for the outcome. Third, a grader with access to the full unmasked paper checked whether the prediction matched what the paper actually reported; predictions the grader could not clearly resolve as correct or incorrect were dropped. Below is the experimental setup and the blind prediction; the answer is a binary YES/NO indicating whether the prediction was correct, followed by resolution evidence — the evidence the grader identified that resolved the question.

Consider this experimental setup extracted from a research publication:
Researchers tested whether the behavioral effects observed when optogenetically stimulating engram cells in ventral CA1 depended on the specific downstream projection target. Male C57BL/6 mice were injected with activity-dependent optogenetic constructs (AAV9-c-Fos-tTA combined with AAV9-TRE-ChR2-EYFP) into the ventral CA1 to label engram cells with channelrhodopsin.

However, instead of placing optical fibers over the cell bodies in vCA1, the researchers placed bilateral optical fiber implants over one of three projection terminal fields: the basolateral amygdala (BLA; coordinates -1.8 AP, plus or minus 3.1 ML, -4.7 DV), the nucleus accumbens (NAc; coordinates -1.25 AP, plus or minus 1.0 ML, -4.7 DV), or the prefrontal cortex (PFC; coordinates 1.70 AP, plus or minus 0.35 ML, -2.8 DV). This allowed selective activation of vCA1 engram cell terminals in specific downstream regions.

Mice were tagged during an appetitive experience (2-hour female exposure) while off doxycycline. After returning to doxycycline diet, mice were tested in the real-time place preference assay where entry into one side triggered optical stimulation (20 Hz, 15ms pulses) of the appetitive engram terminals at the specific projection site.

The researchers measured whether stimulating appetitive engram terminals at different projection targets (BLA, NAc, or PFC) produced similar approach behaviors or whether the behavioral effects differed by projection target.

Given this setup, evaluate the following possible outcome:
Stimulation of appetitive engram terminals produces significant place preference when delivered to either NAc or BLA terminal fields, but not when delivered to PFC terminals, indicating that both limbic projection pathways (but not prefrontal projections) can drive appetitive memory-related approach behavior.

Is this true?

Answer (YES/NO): YES